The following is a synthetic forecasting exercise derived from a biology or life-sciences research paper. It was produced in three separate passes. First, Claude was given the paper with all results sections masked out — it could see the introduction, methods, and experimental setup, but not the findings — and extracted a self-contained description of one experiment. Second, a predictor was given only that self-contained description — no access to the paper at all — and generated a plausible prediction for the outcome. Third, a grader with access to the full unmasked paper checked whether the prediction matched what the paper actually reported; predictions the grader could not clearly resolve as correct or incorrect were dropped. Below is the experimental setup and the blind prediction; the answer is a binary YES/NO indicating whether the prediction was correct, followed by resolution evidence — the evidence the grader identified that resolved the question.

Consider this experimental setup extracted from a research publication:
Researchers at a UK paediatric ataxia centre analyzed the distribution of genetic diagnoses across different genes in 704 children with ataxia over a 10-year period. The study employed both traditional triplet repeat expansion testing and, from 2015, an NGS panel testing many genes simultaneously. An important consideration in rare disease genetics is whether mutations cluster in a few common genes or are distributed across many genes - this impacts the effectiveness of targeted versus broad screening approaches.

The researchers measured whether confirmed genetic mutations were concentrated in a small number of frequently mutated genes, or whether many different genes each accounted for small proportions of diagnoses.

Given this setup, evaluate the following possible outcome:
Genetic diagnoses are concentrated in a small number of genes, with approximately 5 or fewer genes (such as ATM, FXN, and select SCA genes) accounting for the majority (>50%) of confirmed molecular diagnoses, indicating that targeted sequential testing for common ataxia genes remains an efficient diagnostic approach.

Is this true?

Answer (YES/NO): NO